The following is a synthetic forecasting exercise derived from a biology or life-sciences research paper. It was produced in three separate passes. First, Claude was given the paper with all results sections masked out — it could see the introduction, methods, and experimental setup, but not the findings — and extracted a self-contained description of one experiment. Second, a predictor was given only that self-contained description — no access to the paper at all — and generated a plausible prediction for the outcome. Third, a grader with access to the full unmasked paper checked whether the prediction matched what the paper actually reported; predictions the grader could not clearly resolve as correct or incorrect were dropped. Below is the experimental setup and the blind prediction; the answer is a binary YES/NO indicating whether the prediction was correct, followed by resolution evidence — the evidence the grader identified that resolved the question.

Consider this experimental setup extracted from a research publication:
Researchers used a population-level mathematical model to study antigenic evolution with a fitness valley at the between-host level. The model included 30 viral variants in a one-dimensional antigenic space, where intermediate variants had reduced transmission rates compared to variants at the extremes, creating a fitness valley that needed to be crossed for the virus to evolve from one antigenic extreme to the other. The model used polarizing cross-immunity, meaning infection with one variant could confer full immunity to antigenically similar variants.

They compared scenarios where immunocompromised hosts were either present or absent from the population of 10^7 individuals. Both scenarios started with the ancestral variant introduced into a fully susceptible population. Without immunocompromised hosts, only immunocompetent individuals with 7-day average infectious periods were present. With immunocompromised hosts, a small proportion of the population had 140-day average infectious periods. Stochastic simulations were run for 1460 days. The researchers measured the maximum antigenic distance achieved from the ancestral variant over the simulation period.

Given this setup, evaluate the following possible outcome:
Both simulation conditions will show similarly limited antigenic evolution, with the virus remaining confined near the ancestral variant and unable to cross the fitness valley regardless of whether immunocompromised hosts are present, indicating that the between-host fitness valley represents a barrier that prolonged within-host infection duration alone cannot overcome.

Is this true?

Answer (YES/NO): NO